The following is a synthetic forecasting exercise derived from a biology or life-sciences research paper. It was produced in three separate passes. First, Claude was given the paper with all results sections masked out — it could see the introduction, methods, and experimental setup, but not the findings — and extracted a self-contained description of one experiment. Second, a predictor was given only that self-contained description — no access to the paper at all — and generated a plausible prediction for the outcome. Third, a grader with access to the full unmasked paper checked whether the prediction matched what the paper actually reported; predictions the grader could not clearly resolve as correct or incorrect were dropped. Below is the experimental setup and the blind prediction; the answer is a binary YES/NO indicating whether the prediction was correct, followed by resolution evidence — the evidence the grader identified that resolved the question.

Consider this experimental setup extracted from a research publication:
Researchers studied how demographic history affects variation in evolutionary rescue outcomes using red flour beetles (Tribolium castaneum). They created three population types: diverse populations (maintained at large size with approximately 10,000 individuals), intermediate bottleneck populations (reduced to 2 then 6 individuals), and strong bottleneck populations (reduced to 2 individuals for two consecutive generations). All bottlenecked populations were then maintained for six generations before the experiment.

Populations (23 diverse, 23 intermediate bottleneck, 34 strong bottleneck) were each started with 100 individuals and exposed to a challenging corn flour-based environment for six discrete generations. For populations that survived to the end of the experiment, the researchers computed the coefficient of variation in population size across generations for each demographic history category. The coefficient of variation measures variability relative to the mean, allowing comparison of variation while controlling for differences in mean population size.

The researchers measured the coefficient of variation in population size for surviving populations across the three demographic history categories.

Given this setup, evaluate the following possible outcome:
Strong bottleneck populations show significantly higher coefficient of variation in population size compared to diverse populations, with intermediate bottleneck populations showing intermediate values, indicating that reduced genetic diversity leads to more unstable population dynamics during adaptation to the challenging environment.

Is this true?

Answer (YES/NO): NO